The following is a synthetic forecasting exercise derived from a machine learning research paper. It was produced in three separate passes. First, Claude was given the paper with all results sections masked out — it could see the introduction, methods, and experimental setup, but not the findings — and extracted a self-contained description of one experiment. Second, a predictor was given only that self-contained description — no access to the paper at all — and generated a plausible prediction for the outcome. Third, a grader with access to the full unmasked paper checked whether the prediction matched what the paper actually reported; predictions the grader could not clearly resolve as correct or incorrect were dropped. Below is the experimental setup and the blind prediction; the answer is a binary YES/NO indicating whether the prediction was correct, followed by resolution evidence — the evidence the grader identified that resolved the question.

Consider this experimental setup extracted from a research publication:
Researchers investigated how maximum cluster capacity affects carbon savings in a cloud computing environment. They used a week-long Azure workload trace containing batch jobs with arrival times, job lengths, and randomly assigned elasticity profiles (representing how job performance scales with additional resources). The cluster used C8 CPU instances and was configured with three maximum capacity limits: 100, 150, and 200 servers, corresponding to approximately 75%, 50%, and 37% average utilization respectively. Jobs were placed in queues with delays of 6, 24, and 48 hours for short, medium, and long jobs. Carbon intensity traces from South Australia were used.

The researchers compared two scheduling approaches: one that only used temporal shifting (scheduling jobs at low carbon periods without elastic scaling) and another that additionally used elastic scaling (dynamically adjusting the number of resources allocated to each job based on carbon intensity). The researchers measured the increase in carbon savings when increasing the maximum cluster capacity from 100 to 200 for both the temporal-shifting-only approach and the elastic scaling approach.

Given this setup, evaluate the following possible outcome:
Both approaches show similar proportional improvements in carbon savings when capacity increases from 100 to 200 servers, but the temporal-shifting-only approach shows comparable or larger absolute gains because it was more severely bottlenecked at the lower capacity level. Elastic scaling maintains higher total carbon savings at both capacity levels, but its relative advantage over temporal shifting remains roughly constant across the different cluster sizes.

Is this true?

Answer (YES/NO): NO